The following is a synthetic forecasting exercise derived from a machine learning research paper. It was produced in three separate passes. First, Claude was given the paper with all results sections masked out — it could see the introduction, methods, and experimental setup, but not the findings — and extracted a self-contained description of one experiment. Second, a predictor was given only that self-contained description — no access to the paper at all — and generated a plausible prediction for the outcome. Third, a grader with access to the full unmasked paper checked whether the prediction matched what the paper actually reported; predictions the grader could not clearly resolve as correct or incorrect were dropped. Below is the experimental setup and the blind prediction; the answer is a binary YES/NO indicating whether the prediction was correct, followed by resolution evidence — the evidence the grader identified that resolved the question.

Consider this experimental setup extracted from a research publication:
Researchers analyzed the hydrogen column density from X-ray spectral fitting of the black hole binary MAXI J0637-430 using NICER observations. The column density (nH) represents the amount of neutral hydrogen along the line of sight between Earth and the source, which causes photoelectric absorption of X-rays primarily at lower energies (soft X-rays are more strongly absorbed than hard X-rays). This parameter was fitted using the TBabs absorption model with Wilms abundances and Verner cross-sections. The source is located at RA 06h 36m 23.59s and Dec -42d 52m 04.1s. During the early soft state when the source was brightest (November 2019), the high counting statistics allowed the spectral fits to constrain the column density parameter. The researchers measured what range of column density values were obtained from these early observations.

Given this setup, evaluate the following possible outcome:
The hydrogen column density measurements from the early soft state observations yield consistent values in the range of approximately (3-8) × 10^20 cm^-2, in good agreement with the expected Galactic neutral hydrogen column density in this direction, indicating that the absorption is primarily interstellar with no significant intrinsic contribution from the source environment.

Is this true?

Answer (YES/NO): NO